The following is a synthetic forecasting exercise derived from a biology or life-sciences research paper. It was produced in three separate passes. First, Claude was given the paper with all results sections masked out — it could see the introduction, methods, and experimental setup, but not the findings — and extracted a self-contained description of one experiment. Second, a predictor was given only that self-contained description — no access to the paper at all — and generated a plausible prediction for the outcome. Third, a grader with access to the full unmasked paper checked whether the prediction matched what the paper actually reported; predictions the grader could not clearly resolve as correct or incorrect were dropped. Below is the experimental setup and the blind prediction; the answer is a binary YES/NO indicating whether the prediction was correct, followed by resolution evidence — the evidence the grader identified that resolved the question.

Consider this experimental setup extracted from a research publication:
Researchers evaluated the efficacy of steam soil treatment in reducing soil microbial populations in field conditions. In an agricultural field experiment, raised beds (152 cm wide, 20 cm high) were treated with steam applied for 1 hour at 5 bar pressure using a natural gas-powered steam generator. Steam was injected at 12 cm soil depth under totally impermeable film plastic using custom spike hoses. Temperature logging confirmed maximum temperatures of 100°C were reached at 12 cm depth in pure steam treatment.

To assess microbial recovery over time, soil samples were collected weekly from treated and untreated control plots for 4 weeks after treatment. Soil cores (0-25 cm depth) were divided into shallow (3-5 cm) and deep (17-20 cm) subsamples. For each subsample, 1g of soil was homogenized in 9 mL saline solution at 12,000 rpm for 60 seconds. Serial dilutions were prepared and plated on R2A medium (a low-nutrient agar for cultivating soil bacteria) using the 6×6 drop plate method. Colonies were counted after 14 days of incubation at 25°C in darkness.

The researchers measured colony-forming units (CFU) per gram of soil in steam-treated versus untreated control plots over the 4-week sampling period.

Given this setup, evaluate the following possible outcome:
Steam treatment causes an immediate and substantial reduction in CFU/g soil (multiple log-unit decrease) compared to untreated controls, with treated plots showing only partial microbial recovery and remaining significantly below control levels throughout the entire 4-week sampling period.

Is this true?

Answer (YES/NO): NO